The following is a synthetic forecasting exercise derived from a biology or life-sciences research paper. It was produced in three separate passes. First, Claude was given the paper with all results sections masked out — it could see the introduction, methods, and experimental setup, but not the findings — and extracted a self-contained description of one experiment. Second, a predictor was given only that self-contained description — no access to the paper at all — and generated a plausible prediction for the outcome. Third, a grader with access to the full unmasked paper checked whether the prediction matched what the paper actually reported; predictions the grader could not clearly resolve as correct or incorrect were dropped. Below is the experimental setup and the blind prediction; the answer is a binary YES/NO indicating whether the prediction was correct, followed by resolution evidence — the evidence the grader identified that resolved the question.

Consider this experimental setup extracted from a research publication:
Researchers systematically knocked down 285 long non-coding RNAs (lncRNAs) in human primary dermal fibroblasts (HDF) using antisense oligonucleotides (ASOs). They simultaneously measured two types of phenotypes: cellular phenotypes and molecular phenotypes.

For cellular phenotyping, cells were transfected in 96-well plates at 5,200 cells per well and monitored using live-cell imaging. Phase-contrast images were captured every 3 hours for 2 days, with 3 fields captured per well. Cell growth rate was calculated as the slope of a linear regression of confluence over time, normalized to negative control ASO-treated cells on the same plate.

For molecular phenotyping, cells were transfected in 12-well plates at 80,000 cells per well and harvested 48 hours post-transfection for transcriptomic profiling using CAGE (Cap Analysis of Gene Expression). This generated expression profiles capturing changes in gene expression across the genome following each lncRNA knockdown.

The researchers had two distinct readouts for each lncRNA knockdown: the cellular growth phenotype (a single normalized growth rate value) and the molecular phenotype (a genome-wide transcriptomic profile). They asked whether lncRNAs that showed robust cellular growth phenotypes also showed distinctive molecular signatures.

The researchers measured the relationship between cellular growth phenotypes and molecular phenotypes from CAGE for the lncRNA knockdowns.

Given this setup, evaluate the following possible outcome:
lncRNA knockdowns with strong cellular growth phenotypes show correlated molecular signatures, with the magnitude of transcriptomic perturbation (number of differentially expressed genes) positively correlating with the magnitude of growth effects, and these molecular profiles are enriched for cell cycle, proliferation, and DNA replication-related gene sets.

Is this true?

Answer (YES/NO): NO